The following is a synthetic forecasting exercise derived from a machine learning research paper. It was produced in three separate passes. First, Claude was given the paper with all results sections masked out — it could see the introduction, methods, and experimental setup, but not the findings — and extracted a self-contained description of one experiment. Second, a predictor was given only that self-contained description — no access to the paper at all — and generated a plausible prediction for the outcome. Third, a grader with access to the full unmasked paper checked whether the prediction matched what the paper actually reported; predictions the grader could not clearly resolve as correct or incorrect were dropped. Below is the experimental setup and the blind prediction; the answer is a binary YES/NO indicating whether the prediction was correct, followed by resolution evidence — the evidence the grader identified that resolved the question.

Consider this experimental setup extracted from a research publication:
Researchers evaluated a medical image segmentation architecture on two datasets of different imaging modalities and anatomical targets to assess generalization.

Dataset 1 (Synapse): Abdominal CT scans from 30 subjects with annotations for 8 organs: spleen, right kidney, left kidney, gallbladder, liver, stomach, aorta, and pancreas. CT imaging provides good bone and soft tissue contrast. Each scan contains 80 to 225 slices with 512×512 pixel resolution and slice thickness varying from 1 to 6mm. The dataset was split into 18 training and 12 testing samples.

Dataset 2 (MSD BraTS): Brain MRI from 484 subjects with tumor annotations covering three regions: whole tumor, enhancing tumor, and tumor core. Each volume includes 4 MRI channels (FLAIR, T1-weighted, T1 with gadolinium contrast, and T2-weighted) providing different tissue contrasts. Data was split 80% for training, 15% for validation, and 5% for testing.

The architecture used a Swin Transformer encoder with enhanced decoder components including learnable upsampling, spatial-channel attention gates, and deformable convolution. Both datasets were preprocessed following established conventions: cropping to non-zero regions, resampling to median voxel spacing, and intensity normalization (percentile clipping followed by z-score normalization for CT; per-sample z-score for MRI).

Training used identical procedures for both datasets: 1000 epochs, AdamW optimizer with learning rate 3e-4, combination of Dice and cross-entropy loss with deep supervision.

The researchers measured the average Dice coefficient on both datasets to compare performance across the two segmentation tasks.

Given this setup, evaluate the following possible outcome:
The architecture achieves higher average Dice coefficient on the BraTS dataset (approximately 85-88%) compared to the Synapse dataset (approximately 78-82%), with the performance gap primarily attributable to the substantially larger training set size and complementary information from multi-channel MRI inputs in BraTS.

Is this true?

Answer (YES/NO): NO